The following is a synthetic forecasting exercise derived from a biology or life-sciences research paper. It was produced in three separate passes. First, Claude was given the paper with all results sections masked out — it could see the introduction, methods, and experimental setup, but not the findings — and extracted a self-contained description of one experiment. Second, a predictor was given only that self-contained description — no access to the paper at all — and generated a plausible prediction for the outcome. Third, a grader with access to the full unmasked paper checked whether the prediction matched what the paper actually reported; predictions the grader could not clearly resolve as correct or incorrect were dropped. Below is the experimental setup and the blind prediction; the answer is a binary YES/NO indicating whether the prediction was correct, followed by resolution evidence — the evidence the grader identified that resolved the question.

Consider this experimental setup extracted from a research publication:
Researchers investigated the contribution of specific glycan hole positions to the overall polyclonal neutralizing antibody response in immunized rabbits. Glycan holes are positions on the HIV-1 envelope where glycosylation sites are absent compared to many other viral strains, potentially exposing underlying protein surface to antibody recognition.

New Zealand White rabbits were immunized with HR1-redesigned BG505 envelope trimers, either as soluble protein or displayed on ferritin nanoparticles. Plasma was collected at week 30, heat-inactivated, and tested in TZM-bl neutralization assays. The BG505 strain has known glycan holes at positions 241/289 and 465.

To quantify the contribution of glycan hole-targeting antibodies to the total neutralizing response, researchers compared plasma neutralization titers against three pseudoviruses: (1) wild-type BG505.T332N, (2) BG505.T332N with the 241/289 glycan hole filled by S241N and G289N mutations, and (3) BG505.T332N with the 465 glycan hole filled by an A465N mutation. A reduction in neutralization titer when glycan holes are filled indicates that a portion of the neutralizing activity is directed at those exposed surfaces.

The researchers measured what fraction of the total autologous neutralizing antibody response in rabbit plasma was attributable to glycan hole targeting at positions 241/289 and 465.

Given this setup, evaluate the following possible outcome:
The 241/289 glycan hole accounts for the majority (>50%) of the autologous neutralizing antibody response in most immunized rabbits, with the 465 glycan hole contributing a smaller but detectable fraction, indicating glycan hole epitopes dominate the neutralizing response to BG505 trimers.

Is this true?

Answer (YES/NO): NO